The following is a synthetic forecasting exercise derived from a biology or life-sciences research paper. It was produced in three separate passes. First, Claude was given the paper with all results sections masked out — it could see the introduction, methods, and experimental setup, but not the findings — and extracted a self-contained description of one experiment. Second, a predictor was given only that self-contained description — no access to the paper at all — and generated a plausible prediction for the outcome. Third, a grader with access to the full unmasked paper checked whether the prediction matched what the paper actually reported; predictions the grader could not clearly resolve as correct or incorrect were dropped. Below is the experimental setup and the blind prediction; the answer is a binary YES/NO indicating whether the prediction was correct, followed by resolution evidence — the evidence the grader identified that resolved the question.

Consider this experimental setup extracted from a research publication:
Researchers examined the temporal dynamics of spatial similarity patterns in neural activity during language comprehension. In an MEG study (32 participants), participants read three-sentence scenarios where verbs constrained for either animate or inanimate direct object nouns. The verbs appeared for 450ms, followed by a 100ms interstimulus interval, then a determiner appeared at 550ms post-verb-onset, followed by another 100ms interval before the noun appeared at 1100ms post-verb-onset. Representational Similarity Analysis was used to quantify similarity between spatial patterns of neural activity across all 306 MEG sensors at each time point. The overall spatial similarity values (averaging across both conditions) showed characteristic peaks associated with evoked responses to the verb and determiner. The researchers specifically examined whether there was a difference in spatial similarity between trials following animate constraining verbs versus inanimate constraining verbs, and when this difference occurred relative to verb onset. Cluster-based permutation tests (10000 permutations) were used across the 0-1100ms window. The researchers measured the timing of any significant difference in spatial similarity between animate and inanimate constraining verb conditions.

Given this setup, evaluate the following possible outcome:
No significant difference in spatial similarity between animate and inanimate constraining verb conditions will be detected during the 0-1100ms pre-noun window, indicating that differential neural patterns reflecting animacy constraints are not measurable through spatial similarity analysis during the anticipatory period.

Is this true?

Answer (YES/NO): NO